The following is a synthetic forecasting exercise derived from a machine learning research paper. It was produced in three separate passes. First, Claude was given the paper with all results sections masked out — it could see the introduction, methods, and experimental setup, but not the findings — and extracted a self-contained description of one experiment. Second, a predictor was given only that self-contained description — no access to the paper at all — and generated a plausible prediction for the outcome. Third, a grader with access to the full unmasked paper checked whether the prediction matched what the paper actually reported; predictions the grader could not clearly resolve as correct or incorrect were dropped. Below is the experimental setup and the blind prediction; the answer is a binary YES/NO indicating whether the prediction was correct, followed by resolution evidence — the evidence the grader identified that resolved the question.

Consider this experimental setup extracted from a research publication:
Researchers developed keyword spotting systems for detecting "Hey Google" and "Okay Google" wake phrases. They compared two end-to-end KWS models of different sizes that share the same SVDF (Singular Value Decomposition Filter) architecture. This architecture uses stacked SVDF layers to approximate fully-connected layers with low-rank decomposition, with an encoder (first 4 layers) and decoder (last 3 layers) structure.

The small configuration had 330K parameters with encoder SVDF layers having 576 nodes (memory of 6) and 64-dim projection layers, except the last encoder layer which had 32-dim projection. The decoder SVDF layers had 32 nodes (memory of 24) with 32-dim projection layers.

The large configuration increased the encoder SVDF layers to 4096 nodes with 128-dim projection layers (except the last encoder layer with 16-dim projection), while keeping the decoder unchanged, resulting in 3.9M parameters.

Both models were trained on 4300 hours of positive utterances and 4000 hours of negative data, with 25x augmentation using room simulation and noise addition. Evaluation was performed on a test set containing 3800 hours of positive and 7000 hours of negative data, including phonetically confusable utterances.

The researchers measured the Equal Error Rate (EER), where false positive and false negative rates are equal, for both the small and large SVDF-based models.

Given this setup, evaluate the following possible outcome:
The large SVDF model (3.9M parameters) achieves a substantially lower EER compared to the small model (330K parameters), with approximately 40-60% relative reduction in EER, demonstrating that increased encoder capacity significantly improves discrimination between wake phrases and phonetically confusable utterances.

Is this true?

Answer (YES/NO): NO